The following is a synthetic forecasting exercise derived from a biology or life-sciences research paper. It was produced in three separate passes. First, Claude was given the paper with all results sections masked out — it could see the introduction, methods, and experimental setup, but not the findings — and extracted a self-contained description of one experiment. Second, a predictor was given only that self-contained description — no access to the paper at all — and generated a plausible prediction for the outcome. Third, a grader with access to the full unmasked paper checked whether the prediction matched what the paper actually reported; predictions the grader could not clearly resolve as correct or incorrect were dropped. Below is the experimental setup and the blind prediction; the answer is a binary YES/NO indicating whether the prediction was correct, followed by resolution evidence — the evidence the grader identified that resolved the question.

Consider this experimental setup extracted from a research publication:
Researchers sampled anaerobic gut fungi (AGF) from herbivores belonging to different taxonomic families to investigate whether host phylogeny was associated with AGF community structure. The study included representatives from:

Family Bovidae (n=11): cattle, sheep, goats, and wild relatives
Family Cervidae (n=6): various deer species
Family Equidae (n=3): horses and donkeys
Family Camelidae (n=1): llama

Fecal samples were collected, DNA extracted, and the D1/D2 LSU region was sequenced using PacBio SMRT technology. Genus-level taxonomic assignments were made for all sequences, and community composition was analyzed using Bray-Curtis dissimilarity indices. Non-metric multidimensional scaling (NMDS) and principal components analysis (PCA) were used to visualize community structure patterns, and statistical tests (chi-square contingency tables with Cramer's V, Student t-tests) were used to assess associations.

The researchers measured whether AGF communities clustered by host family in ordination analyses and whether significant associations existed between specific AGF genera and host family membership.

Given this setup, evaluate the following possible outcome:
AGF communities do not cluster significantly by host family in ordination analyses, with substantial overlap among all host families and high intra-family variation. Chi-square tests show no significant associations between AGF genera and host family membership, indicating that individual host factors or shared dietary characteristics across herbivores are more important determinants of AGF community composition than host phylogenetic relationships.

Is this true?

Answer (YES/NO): NO